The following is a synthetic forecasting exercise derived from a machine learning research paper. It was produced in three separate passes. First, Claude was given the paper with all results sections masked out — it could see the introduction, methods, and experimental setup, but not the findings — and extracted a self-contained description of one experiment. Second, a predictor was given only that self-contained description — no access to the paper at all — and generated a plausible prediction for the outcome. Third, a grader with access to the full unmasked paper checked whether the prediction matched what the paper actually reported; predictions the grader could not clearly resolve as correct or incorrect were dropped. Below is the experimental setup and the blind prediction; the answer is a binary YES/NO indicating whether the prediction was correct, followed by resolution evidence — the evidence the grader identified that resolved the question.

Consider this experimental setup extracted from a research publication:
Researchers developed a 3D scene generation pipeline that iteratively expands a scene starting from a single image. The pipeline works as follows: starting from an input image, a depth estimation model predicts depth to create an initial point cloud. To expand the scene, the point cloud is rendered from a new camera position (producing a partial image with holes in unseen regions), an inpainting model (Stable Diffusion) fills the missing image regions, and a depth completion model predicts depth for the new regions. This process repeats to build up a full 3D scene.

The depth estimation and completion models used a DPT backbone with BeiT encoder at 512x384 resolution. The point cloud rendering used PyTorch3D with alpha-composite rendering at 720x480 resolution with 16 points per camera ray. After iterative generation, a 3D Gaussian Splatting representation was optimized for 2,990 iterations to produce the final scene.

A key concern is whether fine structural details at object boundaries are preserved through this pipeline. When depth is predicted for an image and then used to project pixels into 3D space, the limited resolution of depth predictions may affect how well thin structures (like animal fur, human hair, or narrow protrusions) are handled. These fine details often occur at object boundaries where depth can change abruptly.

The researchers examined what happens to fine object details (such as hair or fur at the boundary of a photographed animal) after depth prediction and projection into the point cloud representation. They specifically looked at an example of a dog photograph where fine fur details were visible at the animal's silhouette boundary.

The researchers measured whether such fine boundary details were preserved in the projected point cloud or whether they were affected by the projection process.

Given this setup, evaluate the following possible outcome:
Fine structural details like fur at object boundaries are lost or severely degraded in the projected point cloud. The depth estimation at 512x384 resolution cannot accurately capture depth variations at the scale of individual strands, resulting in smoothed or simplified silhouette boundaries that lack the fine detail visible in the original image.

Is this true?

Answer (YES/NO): NO